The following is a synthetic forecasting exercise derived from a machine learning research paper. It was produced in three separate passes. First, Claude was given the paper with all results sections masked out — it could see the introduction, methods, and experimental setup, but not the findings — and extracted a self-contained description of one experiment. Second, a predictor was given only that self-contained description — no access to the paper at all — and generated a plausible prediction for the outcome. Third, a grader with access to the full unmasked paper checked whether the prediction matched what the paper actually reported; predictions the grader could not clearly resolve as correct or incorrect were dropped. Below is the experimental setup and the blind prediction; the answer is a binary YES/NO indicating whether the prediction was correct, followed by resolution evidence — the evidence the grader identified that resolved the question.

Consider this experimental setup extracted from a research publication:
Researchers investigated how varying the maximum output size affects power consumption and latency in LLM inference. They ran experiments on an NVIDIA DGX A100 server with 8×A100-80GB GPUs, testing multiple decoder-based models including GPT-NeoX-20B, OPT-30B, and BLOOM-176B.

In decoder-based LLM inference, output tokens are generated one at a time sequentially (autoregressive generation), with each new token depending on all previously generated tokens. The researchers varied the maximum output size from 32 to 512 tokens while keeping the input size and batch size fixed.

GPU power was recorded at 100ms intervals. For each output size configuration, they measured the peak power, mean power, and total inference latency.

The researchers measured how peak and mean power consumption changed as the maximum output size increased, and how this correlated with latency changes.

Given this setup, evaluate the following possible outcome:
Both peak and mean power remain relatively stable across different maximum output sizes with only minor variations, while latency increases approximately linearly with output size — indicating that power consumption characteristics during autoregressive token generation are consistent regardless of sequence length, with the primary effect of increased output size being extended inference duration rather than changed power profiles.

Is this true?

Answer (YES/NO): YES